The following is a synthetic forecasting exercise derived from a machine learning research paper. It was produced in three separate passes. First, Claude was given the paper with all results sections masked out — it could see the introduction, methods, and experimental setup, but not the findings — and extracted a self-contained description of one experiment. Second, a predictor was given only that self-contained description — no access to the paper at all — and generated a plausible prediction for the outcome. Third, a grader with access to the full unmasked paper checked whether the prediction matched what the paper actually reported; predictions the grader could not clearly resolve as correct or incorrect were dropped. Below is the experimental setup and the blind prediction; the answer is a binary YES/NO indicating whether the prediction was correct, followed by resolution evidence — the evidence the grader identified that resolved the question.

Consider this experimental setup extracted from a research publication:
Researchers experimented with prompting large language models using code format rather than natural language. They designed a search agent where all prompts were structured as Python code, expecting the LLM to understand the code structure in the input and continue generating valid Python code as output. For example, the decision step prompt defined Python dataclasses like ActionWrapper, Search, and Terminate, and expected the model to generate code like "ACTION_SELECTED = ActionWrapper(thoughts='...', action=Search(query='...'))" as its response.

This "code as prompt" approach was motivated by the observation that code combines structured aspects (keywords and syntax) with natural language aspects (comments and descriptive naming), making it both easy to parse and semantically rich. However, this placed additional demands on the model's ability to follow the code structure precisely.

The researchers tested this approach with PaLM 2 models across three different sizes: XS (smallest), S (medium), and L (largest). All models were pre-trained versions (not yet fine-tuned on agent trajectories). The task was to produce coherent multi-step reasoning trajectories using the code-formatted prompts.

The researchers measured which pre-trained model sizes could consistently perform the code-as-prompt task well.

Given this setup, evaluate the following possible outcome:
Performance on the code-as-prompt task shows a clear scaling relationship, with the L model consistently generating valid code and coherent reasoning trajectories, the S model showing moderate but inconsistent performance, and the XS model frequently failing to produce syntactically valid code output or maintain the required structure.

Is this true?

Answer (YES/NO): NO